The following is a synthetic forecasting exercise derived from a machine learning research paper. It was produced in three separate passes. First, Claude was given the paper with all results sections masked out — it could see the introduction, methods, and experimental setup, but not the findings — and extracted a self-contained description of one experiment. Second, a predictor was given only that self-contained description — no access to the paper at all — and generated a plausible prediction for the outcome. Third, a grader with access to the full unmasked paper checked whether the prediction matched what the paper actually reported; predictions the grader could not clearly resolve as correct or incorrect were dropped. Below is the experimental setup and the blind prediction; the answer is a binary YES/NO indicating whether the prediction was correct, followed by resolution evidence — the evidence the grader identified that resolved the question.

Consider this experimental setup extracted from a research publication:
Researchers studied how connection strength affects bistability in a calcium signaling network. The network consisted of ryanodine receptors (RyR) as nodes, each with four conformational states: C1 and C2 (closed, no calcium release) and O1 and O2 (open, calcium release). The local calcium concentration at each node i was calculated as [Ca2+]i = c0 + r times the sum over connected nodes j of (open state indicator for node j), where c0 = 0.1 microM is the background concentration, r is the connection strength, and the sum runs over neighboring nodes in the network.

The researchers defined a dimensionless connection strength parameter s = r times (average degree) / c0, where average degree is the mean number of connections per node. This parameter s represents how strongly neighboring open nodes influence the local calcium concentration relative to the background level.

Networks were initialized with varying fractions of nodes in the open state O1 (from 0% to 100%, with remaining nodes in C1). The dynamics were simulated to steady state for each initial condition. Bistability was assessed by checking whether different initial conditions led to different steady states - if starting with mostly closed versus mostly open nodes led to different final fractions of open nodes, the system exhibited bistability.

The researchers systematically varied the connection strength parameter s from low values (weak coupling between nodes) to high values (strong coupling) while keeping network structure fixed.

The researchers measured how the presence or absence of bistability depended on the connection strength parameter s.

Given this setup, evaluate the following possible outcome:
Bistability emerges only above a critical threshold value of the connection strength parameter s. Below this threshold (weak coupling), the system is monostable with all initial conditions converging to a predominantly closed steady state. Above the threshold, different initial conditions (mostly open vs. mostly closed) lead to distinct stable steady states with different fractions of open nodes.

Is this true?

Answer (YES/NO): NO